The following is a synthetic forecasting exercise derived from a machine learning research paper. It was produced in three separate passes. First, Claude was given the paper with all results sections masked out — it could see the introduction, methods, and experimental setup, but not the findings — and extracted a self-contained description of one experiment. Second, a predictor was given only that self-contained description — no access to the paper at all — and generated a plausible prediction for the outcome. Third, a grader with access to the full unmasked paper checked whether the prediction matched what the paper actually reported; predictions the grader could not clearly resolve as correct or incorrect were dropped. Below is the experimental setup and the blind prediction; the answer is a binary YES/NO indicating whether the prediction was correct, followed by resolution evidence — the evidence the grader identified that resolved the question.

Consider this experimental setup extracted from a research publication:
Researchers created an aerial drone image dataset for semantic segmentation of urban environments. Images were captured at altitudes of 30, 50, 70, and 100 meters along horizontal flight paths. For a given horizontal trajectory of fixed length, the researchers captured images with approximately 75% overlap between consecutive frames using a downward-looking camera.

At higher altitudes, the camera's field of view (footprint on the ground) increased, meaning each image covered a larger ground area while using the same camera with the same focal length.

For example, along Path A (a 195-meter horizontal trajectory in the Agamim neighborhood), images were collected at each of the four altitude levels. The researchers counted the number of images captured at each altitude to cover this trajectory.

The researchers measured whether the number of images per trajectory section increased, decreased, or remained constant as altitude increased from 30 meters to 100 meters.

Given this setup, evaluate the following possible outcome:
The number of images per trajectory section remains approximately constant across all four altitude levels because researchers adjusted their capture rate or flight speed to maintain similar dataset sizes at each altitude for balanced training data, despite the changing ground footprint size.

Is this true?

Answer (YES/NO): NO